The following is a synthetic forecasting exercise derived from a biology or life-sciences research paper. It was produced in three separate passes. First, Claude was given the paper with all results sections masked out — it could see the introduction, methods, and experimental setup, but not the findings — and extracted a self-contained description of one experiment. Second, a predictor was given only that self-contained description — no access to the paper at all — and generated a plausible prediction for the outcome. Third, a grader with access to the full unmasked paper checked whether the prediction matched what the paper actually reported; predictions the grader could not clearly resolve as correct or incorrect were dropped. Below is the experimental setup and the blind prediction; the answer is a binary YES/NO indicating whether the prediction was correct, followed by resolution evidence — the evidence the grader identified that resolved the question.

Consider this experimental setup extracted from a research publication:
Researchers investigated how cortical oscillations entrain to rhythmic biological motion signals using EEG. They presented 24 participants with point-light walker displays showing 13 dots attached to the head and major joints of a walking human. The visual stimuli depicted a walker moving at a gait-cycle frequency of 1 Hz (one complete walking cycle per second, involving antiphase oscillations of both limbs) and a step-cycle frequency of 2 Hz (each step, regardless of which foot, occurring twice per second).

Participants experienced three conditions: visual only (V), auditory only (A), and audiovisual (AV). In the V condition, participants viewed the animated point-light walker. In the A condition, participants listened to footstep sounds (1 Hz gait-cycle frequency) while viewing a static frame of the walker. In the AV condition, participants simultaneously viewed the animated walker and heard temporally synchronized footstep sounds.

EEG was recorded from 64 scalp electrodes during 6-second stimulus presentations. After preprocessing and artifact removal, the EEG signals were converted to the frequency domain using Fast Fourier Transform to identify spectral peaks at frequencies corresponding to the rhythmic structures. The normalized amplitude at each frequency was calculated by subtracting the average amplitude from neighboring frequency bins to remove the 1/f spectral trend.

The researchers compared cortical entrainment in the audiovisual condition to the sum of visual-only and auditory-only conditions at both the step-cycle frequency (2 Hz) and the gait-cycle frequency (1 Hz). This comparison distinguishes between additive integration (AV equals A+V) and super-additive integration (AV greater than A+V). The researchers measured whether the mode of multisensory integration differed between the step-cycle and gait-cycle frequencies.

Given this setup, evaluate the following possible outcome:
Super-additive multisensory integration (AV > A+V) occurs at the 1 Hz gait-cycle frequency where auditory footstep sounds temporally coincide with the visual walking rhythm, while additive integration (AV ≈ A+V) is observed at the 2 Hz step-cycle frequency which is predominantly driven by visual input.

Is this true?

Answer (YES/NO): YES